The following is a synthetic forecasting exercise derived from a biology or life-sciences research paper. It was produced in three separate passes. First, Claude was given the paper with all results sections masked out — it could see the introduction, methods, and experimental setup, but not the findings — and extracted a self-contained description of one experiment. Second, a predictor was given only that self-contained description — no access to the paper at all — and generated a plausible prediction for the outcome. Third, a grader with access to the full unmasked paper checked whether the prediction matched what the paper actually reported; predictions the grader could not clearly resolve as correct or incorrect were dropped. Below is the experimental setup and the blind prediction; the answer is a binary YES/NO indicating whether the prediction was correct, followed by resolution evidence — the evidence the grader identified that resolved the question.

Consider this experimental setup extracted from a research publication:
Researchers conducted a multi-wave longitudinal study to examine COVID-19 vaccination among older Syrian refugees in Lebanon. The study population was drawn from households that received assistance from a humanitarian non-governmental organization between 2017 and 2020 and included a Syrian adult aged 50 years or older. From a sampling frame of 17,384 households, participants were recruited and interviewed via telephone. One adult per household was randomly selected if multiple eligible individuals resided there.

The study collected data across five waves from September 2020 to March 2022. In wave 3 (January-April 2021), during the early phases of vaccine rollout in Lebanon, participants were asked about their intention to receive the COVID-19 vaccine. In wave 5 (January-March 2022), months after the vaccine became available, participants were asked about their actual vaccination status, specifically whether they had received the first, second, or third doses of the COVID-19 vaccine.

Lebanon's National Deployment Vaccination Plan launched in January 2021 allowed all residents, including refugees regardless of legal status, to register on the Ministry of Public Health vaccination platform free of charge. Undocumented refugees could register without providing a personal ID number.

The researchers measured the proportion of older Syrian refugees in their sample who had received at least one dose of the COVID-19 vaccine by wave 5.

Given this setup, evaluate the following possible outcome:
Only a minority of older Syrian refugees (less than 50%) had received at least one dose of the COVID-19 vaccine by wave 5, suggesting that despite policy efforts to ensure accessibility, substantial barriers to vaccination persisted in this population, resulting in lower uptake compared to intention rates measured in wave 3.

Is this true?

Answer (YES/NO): YES